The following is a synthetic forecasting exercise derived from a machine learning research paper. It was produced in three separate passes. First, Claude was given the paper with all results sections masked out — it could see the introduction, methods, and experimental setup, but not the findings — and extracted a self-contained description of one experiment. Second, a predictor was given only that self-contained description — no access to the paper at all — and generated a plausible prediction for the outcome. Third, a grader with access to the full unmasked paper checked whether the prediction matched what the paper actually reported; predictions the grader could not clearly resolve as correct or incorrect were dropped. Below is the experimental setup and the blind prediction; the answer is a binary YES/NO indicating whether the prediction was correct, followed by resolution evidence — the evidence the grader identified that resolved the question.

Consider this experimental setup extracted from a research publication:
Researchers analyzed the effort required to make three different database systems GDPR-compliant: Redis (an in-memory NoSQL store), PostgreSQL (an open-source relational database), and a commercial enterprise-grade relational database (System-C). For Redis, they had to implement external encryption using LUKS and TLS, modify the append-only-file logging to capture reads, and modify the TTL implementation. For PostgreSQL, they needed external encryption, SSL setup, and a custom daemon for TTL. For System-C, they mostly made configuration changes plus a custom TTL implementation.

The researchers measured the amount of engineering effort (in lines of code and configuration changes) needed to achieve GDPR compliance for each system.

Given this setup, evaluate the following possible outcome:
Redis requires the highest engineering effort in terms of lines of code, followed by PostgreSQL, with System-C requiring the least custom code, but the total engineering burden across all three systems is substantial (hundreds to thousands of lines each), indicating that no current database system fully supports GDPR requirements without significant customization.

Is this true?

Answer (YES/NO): NO